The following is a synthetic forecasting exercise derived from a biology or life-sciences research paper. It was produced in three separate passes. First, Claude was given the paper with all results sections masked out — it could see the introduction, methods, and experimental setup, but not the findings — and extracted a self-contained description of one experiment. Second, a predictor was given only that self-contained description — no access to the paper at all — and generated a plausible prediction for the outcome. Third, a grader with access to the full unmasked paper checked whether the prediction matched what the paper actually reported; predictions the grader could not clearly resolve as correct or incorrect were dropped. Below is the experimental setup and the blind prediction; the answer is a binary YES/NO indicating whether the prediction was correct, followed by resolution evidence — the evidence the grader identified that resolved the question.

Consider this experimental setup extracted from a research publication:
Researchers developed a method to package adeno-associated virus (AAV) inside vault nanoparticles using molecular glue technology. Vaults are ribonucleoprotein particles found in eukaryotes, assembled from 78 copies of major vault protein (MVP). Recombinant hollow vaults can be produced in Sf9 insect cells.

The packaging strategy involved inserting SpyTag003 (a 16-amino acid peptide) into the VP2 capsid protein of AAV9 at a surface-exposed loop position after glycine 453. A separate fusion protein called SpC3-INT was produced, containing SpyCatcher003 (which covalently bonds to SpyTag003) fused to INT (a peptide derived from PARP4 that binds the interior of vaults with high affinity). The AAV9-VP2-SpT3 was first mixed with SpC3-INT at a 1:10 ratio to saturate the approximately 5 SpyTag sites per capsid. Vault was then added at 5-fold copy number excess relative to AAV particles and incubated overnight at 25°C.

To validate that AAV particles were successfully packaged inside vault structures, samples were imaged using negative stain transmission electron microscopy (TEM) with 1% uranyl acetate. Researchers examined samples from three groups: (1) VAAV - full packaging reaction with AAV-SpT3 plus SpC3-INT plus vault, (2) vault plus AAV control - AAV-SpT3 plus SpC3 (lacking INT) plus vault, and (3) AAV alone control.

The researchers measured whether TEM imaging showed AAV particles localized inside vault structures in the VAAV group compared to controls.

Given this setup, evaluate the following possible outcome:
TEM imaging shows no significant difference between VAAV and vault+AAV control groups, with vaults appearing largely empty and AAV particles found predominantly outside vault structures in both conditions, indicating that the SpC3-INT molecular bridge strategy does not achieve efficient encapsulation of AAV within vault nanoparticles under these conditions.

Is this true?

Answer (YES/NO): NO